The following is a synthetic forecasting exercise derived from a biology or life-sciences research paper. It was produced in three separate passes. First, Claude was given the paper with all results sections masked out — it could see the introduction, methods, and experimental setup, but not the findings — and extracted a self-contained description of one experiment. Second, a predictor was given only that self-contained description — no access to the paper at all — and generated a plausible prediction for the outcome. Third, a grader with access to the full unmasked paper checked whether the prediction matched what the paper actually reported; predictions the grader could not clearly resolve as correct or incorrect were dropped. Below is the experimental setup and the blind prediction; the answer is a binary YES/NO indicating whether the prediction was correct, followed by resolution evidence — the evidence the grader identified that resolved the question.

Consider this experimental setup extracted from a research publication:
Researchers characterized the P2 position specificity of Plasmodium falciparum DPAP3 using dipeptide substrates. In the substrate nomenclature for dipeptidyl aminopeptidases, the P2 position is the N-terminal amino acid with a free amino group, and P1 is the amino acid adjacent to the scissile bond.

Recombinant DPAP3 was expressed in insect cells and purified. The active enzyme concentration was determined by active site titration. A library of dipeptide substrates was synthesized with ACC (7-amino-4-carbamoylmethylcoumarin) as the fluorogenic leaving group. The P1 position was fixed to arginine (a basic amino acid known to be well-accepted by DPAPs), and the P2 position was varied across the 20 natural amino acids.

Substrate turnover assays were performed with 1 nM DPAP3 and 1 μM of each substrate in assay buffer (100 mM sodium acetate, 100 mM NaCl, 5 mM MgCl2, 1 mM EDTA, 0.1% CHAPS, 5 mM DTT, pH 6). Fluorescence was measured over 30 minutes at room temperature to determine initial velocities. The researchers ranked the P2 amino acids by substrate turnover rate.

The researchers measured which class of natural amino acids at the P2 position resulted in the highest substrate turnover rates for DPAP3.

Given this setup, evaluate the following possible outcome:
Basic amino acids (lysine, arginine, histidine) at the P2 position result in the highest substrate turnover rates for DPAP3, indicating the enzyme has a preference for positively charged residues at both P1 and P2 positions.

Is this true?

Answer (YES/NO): NO